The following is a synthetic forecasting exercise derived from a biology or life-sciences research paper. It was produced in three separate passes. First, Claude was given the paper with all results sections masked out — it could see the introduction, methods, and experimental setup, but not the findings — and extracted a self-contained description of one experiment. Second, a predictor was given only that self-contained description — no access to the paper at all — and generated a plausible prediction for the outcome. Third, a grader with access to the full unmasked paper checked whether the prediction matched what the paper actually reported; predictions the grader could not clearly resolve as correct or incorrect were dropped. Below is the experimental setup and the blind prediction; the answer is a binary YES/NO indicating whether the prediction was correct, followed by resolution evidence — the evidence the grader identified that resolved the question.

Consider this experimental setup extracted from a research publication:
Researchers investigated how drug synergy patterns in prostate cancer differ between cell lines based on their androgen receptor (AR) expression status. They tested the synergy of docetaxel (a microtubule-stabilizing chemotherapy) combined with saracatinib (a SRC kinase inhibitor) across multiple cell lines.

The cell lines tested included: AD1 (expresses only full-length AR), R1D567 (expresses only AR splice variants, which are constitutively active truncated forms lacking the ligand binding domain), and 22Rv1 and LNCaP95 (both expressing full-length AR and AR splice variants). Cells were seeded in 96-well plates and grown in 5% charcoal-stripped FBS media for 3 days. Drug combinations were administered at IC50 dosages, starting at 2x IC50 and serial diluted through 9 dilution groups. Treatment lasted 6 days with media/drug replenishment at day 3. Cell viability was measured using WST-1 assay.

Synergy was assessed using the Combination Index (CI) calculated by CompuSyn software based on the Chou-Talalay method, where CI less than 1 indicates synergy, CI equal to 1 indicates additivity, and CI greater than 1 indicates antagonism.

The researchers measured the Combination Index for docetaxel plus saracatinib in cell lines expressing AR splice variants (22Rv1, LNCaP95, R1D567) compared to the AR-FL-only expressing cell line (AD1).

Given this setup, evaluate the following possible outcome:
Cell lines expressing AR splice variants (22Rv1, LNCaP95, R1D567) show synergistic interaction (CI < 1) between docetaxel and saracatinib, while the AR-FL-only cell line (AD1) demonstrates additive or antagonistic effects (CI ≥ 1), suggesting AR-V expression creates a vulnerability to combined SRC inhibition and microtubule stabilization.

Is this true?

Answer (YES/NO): NO